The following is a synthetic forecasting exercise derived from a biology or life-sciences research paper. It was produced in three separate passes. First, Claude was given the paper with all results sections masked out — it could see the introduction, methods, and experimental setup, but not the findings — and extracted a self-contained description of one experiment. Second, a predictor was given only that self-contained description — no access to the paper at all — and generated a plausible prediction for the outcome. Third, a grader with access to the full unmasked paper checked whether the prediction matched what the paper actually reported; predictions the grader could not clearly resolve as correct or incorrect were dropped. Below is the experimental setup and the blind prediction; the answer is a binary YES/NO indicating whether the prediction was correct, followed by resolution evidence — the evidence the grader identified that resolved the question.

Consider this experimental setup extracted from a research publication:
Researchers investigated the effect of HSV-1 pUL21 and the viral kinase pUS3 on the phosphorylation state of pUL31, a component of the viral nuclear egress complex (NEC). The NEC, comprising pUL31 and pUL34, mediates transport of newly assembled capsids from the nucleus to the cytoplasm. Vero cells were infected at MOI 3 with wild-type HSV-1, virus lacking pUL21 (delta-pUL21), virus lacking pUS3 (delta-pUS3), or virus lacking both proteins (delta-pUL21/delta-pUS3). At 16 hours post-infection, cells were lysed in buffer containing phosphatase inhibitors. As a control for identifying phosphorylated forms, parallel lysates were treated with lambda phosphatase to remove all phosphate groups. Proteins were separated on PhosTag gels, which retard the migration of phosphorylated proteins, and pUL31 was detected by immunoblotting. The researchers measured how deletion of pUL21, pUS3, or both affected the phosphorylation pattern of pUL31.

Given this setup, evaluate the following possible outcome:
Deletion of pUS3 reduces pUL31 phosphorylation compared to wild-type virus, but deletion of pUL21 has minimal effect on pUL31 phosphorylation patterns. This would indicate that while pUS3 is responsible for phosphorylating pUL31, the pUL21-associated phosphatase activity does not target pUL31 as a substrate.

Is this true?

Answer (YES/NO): NO